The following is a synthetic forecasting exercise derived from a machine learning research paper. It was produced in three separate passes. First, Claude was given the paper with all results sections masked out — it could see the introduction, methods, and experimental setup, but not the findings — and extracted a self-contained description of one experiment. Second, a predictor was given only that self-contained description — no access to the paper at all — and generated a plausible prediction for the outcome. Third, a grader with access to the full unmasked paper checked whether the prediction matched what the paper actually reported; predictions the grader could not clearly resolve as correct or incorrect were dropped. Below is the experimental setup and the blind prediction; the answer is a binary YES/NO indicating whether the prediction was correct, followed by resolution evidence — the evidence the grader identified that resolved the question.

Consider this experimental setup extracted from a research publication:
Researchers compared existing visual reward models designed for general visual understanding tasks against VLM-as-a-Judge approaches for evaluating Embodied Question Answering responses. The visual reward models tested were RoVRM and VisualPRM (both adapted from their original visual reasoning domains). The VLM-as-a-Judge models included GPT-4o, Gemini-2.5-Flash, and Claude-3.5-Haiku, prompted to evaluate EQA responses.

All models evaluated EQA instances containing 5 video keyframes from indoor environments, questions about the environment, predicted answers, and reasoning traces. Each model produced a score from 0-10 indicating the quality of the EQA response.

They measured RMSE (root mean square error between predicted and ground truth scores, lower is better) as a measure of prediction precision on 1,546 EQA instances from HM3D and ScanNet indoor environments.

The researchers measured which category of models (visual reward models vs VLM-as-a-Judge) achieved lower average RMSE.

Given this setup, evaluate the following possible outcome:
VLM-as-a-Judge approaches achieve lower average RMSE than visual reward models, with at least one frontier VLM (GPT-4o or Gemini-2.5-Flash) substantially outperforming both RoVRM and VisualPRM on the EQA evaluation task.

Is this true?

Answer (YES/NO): NO